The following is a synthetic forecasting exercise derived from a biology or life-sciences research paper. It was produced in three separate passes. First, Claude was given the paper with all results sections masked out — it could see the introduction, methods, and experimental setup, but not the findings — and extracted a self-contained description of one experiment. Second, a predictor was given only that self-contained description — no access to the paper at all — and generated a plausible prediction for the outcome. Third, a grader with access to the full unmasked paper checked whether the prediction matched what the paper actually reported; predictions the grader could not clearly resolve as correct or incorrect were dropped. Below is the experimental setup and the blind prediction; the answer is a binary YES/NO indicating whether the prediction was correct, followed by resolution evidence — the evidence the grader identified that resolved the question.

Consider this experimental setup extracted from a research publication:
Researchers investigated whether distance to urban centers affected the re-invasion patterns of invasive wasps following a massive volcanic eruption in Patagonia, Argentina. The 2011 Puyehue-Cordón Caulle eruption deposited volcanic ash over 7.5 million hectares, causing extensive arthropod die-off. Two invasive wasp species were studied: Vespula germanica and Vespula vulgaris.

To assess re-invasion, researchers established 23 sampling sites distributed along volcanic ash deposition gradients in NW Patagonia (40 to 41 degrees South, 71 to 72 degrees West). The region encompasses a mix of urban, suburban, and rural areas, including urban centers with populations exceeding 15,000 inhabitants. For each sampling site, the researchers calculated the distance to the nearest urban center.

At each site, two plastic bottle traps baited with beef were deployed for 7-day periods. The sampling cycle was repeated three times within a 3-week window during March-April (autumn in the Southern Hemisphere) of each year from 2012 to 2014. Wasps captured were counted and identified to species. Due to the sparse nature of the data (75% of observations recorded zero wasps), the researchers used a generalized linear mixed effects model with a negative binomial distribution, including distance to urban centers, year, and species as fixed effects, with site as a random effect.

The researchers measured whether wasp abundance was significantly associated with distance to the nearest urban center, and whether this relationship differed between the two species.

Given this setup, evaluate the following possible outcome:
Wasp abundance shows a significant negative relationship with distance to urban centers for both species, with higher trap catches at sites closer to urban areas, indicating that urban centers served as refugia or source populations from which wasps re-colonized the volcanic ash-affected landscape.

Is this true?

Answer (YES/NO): YES